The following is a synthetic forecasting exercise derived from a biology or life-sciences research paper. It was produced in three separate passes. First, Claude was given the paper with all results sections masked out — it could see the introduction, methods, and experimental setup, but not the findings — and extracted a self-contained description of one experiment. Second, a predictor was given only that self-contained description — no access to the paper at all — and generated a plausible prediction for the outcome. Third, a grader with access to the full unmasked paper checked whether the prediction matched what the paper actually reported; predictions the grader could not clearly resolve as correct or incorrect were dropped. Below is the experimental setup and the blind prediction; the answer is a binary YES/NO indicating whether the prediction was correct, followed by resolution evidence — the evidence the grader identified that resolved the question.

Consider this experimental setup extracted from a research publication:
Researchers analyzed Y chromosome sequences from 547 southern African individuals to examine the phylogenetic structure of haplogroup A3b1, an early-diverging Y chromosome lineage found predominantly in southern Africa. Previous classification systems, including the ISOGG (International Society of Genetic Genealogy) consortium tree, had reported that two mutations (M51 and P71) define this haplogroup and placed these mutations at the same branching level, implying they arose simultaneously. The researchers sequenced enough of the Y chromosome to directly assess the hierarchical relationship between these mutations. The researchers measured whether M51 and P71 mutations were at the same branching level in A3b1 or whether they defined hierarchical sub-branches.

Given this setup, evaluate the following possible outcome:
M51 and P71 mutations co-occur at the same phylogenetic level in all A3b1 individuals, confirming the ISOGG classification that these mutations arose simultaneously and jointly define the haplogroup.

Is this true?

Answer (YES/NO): NO